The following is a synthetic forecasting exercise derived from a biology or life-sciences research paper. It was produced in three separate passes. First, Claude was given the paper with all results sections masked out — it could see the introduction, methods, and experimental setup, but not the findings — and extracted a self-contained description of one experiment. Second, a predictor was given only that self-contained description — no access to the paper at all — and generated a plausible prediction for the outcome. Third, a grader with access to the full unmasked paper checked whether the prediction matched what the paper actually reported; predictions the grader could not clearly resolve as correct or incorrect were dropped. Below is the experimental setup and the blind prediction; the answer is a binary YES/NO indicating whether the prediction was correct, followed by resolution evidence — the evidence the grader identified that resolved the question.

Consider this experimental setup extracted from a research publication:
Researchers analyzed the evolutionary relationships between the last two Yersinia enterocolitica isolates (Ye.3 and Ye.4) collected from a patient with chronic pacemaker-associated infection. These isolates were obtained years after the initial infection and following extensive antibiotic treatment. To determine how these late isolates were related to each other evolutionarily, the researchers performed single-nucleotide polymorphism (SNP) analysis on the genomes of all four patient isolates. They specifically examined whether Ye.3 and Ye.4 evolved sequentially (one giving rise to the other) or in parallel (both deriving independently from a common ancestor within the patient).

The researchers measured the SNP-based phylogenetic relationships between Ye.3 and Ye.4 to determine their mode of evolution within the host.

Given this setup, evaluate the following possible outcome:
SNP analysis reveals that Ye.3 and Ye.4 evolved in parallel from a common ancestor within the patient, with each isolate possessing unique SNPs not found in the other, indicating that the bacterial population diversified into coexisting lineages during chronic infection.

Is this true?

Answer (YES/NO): YES